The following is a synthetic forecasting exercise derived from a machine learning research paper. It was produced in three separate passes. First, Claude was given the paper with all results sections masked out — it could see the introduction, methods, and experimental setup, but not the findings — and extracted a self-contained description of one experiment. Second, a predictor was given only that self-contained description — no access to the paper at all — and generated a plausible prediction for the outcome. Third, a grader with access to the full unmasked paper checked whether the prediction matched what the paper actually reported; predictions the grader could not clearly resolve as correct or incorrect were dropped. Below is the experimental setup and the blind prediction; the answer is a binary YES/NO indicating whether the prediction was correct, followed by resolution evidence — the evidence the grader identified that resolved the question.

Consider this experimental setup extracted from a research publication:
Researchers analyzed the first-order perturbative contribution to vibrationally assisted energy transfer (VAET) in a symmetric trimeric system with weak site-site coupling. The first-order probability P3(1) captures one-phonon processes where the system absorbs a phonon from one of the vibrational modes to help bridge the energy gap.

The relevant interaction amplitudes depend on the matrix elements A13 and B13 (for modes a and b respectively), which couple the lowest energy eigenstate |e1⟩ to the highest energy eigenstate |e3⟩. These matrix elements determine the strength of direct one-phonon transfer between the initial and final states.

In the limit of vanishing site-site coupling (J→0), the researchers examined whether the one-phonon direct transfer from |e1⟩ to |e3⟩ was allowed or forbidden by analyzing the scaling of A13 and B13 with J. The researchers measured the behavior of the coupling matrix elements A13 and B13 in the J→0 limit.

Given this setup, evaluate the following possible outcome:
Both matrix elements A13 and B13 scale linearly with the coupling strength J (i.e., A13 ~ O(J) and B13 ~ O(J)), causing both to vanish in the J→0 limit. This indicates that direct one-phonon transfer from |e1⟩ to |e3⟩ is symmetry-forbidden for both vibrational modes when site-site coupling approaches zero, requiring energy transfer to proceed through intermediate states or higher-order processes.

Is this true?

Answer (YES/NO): NO